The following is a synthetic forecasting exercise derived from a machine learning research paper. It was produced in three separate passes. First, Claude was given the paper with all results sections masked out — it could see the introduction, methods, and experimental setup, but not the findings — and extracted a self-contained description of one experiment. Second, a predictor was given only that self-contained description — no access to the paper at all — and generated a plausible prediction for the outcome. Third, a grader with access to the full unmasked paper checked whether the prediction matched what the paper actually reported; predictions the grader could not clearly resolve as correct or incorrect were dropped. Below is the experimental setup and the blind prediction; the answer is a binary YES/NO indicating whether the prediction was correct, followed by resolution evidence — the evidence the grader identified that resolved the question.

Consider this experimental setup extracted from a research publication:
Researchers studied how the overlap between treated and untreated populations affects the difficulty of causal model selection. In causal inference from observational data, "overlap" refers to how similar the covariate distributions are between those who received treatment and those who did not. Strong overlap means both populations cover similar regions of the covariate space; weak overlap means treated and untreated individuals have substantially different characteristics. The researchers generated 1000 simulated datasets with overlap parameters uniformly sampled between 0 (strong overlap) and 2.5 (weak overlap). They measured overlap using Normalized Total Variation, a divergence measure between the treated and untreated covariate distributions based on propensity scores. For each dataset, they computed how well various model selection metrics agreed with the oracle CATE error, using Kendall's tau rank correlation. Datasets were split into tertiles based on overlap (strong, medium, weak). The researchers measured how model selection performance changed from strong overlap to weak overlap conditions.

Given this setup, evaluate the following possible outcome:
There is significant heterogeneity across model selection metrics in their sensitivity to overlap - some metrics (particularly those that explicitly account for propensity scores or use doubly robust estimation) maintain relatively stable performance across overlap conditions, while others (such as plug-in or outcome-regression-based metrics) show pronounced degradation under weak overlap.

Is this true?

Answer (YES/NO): NO